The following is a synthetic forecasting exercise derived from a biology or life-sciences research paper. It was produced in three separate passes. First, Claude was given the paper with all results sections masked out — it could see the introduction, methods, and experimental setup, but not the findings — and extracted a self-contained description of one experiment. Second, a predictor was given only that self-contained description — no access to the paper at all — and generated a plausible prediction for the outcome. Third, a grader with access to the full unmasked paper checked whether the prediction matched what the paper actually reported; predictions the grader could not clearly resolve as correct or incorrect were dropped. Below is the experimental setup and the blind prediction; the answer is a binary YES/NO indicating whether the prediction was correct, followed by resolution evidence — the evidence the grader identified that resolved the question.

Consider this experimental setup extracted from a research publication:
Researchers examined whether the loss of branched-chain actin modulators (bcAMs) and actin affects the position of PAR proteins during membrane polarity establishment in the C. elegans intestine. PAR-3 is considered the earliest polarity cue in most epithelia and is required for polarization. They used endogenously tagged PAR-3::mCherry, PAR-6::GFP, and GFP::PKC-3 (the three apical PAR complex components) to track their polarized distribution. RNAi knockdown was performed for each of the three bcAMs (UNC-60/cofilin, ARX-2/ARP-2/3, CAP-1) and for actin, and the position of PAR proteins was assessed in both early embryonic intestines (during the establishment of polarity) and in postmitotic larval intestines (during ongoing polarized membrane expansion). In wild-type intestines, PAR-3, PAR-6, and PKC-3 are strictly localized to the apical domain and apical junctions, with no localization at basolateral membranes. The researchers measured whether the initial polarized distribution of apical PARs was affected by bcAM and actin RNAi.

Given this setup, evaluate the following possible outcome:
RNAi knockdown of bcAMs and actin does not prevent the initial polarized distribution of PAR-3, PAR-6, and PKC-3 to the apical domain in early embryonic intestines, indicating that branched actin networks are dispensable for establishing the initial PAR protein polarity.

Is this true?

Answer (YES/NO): NO